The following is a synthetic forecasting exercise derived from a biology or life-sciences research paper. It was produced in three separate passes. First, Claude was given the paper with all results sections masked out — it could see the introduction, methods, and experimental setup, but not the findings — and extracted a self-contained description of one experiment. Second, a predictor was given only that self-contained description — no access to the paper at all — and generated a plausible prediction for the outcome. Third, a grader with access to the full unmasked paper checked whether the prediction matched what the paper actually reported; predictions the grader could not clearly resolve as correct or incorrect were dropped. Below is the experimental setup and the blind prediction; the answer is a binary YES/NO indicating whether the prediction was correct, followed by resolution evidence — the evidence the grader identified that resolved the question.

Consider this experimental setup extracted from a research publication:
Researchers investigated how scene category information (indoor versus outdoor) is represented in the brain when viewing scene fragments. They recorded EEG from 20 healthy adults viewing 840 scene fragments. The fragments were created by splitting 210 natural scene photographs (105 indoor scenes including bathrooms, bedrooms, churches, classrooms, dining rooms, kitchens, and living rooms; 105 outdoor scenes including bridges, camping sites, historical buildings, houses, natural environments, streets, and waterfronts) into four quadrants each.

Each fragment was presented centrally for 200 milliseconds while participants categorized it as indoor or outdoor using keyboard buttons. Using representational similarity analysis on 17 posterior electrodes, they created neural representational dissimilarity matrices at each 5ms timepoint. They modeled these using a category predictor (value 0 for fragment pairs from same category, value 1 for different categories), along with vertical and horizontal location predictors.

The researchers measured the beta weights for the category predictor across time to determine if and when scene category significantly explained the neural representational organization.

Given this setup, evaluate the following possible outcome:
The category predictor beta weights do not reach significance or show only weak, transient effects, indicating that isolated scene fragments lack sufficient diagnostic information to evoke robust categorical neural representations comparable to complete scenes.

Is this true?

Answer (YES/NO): NO